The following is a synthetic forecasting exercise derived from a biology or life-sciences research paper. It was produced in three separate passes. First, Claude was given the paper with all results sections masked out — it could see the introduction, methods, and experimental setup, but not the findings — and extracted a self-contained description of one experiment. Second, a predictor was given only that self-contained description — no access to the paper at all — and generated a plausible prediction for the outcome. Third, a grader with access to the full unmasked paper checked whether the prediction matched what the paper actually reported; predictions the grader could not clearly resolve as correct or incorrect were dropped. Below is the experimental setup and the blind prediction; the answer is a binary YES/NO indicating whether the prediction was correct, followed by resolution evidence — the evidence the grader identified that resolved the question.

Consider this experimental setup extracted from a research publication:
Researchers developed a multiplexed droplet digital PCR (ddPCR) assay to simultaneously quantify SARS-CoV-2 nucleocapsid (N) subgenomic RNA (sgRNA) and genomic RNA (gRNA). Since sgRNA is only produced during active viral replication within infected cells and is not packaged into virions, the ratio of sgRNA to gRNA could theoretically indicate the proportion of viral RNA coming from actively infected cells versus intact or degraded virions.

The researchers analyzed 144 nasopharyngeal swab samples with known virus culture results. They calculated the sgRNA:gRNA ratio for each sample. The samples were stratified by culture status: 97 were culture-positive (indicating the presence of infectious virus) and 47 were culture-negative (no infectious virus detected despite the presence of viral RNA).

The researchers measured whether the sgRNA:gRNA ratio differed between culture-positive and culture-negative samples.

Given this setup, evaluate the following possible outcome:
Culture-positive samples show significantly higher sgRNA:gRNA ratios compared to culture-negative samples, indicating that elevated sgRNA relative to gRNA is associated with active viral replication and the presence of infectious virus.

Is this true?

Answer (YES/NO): NO